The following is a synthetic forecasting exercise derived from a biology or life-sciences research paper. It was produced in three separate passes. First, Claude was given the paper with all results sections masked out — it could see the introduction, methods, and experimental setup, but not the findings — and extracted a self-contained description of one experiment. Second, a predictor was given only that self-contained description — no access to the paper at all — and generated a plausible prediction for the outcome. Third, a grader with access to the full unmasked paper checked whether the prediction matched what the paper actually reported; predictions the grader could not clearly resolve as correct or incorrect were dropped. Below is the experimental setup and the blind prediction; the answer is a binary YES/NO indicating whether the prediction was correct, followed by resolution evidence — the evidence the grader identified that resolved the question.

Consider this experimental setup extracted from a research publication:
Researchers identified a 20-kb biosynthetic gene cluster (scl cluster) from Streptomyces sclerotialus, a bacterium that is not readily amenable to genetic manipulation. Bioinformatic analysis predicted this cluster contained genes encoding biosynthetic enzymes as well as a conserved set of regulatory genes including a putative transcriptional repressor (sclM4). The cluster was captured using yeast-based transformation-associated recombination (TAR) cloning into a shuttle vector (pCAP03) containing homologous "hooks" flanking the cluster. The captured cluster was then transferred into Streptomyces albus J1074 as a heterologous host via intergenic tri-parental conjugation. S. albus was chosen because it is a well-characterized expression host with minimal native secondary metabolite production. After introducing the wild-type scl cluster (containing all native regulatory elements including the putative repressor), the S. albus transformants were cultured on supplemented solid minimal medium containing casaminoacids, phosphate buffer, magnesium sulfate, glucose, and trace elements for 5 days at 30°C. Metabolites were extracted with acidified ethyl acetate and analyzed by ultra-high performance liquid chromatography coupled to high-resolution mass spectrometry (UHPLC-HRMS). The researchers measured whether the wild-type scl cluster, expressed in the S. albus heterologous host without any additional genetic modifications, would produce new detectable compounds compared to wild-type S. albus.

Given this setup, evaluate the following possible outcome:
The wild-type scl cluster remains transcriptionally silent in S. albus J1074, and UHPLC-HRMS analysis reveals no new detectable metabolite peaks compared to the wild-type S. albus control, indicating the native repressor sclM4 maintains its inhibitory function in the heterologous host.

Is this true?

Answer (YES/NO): YES